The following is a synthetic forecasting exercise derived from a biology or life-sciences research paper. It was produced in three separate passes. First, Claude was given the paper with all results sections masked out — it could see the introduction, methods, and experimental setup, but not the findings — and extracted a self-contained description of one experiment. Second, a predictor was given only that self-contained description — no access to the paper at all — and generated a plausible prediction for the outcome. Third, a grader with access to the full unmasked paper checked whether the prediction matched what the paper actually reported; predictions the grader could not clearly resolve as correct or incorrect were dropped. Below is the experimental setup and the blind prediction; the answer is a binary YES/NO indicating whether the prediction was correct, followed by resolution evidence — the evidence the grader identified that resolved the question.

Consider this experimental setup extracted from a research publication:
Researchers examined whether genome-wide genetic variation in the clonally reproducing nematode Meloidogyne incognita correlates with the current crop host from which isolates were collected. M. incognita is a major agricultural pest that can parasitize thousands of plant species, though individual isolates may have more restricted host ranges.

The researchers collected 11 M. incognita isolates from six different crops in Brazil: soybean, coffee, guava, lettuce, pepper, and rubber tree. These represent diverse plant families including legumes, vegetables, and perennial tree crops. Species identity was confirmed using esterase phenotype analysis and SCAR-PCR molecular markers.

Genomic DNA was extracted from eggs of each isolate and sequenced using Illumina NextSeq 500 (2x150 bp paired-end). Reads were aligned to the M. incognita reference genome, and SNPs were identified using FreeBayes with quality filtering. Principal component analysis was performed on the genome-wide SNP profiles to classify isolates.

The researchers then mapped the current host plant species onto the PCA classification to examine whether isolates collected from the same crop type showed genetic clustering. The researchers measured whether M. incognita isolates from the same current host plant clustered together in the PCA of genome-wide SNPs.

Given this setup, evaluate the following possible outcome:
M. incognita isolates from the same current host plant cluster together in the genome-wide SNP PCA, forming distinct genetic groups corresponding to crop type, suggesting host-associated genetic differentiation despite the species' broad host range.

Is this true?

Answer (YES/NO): NO